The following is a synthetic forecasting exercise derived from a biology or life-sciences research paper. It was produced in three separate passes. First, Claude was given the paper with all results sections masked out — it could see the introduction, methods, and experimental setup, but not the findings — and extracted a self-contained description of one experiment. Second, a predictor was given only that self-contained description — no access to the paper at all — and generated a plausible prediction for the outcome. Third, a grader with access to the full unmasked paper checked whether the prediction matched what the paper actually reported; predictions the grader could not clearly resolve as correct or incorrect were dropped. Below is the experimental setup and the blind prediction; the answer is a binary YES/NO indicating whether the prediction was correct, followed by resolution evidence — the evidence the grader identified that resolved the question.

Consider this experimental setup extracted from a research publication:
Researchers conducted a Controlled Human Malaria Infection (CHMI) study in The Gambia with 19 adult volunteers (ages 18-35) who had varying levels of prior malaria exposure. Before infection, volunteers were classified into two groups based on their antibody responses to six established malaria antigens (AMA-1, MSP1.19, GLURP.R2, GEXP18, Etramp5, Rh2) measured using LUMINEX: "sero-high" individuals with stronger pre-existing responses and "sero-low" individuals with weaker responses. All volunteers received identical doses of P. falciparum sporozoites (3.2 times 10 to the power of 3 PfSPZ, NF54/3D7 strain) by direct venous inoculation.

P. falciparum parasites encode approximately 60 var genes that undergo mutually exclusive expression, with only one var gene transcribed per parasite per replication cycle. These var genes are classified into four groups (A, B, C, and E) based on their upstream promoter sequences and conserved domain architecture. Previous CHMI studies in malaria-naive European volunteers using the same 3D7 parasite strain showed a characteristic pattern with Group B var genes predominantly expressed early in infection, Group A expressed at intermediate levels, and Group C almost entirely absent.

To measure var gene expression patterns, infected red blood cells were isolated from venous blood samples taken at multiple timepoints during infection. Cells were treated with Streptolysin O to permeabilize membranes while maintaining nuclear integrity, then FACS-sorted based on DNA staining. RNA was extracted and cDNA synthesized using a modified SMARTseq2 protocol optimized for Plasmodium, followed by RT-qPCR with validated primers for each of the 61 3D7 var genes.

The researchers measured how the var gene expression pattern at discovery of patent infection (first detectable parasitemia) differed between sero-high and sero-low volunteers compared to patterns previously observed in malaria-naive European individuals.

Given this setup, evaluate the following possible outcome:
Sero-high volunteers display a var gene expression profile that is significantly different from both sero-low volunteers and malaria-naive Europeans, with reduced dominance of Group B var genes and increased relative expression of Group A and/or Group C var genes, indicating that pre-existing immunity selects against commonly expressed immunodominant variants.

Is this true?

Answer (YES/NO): NO